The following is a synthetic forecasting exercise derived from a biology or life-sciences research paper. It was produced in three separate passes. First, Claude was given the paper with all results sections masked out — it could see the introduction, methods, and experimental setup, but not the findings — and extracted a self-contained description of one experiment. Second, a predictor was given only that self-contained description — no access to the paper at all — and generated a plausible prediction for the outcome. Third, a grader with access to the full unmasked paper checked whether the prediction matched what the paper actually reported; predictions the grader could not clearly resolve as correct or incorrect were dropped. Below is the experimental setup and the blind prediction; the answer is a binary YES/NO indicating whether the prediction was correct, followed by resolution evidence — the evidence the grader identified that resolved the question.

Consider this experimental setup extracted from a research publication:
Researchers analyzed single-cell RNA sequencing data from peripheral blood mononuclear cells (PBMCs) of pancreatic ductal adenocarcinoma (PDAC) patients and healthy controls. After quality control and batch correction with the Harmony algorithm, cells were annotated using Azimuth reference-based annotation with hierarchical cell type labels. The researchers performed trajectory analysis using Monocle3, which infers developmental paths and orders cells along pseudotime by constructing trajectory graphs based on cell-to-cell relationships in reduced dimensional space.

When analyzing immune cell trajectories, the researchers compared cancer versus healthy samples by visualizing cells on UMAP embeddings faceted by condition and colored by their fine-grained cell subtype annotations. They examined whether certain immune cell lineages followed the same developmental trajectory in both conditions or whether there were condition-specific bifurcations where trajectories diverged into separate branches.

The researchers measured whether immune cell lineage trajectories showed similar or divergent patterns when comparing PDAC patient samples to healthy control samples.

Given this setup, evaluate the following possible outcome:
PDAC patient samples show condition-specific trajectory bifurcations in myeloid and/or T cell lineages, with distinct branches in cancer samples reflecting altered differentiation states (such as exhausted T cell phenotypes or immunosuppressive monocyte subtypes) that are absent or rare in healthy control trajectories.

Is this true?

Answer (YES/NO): NO